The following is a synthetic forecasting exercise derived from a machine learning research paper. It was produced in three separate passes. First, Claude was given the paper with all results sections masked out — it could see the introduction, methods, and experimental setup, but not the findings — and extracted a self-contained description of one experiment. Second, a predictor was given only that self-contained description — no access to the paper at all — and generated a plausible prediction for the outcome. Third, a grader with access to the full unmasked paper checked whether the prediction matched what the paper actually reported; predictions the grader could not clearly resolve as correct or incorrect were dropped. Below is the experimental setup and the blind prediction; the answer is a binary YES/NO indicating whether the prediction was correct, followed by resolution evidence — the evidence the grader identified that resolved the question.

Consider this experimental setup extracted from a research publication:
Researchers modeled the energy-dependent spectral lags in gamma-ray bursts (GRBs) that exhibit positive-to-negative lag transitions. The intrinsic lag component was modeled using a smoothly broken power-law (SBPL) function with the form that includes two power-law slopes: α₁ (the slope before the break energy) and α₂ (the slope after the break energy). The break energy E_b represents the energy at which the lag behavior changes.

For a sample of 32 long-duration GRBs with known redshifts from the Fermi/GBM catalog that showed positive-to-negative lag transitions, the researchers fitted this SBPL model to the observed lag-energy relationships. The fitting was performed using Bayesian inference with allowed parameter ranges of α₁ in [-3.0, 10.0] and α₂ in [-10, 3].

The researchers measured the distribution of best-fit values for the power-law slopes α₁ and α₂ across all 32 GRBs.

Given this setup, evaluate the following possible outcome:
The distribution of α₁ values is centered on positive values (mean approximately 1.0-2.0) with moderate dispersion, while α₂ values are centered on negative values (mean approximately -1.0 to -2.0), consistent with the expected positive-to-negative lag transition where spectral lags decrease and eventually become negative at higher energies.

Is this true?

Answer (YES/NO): NO